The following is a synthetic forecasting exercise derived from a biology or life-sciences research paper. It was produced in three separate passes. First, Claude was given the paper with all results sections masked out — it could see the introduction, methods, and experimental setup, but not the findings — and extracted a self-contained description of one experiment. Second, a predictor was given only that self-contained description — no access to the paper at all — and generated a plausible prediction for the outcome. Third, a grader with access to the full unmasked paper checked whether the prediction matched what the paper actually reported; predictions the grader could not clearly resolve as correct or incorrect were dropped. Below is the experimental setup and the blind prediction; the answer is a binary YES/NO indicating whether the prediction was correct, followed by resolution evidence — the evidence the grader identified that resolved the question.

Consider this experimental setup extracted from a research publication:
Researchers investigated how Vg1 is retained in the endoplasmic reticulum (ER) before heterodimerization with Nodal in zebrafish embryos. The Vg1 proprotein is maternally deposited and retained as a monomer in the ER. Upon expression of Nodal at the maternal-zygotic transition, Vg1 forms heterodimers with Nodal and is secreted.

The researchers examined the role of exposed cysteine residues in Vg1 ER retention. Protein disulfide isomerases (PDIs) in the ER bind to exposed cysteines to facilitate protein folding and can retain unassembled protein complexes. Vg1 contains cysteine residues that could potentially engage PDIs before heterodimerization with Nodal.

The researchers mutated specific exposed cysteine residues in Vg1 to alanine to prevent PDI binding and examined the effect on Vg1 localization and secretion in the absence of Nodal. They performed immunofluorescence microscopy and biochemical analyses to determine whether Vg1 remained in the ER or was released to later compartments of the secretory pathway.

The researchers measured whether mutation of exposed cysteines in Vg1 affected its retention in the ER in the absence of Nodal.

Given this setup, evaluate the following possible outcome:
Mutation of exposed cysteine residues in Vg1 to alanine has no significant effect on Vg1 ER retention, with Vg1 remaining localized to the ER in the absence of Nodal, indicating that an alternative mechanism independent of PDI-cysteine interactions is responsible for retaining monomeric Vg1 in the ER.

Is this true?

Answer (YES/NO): NO